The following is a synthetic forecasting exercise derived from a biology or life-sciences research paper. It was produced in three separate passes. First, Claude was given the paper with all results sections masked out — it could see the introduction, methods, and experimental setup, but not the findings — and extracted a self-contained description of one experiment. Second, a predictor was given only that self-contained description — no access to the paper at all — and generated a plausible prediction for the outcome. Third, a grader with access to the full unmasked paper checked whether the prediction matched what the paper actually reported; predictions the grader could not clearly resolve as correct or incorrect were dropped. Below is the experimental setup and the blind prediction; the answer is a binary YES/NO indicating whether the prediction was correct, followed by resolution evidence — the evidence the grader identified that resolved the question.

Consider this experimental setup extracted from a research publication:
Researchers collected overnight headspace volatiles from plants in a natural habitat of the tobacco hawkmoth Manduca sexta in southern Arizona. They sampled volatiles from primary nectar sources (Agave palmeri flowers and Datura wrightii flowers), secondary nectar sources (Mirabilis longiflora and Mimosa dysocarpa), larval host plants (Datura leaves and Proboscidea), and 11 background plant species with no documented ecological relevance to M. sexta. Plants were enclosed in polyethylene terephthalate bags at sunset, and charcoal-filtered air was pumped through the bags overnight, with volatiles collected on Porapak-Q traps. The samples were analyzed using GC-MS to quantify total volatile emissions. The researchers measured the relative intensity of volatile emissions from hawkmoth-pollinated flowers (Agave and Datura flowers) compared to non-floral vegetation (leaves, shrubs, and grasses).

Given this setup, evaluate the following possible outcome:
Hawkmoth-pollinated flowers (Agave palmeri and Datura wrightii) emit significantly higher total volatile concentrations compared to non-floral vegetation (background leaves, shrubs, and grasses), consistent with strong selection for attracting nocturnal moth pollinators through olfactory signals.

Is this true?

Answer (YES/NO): YES